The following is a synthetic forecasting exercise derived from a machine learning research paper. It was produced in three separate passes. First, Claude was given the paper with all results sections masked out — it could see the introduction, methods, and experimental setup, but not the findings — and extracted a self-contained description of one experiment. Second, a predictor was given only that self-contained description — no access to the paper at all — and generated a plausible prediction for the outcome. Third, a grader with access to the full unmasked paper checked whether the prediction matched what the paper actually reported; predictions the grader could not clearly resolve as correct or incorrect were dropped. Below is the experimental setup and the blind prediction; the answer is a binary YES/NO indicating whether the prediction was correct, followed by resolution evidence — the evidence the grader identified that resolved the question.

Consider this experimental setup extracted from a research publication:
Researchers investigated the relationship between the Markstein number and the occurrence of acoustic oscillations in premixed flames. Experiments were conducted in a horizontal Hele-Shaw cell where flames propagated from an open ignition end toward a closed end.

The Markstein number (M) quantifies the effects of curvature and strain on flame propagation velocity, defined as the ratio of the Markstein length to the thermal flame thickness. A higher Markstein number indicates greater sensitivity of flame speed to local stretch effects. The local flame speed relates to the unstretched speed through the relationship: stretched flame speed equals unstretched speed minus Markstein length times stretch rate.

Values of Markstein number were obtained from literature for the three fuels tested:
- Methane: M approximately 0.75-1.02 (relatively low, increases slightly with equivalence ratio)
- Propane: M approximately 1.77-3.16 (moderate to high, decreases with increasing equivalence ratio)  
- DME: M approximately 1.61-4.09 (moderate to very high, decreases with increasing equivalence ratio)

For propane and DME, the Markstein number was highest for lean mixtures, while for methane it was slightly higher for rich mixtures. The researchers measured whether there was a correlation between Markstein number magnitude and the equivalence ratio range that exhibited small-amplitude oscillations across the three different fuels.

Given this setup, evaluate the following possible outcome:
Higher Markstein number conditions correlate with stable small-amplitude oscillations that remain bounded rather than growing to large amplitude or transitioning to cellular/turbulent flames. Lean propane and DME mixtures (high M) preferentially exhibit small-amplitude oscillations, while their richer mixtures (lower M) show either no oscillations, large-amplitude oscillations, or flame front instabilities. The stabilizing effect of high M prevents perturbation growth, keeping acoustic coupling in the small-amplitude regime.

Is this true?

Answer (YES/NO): YES